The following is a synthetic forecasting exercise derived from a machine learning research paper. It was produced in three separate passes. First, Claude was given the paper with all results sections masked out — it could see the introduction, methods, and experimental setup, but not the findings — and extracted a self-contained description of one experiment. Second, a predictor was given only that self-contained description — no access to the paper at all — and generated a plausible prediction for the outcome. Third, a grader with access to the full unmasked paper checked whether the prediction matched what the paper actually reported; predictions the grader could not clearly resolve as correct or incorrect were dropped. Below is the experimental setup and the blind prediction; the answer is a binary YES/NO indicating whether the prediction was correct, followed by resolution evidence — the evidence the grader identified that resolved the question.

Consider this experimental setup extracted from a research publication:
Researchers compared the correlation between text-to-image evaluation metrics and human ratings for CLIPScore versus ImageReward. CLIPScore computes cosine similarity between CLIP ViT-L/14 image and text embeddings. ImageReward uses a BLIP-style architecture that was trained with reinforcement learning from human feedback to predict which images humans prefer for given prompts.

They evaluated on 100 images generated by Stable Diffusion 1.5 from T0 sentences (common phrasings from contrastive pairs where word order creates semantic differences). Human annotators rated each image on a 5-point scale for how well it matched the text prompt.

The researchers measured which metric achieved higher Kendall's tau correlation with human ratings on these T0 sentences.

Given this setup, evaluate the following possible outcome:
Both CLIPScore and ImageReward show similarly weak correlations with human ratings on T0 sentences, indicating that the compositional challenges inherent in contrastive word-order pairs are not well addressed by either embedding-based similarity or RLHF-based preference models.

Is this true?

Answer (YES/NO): NO